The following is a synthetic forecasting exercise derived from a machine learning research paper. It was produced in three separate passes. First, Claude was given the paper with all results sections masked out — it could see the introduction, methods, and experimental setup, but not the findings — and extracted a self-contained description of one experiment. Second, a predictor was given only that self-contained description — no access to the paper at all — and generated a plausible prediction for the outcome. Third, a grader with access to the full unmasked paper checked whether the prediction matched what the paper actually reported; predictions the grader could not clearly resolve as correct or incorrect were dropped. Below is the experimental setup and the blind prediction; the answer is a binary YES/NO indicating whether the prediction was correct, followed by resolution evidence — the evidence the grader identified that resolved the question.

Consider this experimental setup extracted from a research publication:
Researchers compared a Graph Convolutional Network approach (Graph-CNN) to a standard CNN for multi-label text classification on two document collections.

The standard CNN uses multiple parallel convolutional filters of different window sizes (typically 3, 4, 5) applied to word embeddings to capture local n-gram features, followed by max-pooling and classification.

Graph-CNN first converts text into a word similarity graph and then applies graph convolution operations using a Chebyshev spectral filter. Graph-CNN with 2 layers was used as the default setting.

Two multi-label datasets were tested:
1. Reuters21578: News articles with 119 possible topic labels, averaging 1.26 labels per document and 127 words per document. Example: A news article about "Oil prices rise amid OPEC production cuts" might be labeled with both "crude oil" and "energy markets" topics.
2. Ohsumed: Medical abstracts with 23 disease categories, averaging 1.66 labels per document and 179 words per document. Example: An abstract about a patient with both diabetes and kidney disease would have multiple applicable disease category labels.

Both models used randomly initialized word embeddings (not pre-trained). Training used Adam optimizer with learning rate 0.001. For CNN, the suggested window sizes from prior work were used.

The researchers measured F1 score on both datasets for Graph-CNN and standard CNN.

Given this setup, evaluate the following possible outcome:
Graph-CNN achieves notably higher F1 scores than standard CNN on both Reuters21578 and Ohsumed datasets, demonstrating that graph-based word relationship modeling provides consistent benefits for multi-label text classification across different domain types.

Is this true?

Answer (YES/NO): NO